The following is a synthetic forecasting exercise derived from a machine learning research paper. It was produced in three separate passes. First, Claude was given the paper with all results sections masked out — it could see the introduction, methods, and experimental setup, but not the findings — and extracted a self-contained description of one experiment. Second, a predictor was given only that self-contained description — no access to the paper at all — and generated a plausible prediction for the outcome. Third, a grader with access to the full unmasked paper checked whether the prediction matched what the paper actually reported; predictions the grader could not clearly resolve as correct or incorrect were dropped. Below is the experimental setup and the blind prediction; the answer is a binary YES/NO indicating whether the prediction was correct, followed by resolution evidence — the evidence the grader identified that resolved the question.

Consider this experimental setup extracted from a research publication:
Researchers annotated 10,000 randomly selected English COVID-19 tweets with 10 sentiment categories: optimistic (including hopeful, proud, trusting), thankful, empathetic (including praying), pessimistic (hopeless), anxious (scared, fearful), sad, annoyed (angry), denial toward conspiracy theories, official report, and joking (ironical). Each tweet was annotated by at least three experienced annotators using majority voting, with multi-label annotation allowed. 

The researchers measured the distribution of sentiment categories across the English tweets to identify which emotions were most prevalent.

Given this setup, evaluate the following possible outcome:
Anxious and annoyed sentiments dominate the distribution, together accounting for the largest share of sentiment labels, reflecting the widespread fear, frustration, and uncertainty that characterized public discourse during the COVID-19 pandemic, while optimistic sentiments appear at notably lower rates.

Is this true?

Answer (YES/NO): NO